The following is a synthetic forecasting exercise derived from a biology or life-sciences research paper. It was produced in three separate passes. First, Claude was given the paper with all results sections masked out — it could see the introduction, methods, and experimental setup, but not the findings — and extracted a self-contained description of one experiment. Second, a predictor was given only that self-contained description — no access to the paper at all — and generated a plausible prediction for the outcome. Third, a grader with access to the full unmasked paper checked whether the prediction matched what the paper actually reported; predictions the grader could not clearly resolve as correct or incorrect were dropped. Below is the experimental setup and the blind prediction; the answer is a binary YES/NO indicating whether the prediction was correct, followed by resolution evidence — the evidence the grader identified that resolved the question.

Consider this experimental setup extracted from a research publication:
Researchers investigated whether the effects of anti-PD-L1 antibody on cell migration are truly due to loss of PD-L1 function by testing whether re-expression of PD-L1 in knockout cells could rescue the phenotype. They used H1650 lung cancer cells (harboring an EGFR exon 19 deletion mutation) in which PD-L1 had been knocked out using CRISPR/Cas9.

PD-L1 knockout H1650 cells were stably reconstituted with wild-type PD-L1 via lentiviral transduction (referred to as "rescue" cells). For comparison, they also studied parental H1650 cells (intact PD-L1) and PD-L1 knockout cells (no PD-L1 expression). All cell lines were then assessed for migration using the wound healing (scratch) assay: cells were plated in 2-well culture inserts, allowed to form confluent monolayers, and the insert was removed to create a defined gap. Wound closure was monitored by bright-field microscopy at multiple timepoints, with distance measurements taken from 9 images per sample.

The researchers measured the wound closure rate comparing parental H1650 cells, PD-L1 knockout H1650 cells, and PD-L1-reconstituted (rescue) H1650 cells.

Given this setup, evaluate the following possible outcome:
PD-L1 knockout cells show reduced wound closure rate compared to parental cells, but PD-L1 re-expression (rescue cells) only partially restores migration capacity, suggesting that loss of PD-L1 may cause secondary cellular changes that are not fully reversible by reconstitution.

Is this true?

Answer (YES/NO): NO